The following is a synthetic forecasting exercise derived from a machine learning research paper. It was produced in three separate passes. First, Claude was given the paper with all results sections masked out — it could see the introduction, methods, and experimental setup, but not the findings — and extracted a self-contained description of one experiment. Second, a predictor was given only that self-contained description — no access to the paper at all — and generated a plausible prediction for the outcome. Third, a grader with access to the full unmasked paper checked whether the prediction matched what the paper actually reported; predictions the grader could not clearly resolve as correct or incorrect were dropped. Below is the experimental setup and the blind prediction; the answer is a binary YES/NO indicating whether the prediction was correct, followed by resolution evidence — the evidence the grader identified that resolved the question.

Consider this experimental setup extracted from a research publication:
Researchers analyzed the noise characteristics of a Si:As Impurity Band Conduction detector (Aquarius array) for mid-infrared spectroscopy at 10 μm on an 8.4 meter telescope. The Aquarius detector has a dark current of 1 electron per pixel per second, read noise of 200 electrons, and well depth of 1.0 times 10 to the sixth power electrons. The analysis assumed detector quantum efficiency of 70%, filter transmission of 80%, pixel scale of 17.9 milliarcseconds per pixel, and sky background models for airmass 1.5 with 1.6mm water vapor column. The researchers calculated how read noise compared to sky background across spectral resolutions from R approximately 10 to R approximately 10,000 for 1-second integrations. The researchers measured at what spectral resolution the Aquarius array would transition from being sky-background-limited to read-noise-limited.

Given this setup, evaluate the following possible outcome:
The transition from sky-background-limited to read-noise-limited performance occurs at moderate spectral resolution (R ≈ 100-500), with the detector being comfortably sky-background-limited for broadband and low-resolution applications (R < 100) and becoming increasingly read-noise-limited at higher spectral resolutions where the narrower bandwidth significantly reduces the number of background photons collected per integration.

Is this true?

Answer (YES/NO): NO